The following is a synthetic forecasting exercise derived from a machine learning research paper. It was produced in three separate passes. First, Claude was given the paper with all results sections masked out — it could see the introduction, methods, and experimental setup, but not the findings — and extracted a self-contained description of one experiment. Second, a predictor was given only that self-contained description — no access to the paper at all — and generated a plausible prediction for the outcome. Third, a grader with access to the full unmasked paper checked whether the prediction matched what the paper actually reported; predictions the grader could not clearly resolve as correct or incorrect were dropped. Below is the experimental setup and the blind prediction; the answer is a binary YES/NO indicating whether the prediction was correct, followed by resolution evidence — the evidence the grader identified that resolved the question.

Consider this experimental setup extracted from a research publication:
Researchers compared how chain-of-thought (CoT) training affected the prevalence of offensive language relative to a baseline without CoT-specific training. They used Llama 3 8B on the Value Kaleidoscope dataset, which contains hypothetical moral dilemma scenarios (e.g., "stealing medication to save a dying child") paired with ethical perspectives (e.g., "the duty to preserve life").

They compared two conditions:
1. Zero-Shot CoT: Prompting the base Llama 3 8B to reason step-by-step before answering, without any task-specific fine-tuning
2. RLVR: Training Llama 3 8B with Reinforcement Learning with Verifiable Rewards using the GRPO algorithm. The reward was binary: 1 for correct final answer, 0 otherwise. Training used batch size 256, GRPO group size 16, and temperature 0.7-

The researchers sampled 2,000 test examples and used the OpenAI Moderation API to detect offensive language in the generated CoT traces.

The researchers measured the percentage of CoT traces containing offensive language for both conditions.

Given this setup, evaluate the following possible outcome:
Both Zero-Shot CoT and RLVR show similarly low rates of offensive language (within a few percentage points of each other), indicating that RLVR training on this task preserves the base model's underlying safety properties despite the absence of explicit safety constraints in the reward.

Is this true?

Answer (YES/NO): YES